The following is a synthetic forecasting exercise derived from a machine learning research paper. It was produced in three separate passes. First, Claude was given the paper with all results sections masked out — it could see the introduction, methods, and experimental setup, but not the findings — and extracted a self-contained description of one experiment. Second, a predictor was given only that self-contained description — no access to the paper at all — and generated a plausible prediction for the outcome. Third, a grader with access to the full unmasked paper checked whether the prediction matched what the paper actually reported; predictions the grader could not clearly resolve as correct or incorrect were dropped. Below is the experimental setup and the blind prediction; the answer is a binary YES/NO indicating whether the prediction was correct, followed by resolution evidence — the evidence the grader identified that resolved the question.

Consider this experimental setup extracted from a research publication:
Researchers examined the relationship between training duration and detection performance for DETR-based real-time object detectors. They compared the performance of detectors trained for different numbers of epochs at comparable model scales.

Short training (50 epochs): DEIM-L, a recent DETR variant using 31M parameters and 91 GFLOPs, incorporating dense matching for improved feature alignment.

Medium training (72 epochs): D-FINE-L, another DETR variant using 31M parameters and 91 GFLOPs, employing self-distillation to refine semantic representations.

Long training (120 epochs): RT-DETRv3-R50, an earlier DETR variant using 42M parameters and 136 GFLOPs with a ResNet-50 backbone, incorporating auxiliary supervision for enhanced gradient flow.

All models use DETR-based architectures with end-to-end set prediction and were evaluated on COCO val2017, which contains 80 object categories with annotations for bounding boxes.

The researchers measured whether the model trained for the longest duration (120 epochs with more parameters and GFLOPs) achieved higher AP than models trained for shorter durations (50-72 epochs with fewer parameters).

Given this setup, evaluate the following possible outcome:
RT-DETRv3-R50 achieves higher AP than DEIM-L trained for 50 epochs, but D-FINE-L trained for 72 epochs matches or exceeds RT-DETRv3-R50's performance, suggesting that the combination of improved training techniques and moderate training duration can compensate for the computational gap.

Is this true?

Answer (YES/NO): NO